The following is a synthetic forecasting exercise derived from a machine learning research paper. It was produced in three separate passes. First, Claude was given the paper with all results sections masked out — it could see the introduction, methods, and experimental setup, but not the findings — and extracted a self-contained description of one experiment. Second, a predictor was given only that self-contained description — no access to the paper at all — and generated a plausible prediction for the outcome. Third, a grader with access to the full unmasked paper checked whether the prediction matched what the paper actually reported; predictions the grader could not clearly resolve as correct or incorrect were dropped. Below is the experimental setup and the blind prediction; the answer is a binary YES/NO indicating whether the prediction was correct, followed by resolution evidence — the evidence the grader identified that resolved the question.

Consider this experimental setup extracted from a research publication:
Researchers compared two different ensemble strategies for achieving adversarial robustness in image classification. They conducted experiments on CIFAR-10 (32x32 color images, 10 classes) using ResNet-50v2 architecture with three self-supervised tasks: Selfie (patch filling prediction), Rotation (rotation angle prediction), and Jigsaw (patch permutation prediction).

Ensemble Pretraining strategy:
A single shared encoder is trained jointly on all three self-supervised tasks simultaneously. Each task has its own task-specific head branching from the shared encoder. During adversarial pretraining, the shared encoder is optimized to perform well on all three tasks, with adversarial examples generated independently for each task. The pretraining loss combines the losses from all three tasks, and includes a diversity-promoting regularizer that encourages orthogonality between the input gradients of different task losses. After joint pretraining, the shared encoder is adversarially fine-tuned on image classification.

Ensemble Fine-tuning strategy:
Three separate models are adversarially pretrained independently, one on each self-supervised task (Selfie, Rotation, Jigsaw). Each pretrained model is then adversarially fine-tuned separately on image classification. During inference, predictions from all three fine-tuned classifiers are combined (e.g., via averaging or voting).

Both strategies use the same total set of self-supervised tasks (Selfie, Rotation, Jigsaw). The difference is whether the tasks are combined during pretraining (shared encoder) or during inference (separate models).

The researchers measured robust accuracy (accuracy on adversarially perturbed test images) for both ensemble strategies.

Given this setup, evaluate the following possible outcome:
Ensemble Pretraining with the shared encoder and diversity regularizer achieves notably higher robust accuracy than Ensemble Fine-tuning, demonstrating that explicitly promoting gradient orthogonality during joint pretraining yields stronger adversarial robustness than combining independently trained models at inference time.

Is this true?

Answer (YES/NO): NO